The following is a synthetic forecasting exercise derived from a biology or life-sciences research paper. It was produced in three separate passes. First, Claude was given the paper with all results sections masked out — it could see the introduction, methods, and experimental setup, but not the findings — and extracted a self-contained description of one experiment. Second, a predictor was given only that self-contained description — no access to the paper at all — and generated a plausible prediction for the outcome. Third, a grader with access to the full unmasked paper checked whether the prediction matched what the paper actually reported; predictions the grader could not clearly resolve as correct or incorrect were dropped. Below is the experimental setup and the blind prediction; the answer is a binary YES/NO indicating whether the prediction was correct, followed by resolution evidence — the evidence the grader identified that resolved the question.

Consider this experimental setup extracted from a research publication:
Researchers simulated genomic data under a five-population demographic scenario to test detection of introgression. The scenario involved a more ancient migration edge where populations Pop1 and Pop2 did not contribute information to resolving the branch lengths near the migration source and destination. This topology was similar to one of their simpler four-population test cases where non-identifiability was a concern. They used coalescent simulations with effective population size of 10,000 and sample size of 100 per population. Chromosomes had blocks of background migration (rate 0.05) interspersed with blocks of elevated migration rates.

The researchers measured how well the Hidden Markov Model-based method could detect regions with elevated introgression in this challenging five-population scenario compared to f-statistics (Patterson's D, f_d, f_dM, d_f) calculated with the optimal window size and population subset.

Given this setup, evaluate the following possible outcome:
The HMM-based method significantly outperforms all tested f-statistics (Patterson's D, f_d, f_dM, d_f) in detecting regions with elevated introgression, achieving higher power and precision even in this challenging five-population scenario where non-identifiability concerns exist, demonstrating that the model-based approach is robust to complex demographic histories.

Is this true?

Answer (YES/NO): NO